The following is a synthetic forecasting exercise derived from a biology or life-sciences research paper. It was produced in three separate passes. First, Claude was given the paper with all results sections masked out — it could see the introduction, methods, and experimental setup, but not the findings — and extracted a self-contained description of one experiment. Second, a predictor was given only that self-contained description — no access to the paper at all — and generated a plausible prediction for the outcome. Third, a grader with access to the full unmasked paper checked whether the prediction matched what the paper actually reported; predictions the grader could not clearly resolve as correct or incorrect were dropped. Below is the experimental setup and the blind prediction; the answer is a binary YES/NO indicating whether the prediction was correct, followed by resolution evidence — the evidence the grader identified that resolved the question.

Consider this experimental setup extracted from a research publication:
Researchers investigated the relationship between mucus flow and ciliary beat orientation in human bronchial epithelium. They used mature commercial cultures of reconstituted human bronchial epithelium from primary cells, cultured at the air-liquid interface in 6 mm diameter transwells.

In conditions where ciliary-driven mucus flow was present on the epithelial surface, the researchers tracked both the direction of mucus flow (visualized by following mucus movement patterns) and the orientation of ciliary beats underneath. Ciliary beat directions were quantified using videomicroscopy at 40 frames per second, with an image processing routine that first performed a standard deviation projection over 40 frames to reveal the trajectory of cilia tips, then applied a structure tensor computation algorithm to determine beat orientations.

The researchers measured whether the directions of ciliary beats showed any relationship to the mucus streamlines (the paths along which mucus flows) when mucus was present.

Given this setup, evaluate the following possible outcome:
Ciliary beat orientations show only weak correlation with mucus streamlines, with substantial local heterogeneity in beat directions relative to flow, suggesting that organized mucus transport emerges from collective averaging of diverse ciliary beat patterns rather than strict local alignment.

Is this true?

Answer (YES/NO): NO